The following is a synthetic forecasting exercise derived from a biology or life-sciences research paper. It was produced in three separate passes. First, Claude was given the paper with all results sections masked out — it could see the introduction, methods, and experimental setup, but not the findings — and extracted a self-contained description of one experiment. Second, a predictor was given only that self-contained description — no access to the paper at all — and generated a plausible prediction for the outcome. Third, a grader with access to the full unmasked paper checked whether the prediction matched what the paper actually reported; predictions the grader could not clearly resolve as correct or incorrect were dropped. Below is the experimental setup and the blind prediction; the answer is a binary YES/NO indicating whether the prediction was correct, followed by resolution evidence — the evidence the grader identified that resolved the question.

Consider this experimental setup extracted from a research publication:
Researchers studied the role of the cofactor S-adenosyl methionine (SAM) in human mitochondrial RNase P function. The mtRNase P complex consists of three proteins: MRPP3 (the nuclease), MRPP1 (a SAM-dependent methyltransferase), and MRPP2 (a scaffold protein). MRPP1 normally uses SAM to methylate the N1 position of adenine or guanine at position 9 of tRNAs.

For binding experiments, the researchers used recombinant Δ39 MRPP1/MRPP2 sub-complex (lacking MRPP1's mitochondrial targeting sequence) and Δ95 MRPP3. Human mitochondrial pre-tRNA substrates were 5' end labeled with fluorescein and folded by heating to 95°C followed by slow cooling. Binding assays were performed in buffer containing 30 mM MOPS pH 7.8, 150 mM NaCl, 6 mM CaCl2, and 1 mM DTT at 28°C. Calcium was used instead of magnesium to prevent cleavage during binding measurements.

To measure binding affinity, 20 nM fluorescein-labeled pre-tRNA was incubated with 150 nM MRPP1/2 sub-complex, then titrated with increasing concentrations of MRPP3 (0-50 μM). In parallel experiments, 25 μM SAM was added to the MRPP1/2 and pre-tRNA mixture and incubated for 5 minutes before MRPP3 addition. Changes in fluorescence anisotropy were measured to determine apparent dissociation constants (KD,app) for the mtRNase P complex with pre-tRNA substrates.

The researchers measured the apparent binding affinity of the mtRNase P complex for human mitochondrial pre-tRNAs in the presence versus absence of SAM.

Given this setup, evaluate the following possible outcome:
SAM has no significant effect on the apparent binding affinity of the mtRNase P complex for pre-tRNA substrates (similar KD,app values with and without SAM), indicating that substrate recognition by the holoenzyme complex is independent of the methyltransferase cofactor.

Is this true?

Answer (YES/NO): NO